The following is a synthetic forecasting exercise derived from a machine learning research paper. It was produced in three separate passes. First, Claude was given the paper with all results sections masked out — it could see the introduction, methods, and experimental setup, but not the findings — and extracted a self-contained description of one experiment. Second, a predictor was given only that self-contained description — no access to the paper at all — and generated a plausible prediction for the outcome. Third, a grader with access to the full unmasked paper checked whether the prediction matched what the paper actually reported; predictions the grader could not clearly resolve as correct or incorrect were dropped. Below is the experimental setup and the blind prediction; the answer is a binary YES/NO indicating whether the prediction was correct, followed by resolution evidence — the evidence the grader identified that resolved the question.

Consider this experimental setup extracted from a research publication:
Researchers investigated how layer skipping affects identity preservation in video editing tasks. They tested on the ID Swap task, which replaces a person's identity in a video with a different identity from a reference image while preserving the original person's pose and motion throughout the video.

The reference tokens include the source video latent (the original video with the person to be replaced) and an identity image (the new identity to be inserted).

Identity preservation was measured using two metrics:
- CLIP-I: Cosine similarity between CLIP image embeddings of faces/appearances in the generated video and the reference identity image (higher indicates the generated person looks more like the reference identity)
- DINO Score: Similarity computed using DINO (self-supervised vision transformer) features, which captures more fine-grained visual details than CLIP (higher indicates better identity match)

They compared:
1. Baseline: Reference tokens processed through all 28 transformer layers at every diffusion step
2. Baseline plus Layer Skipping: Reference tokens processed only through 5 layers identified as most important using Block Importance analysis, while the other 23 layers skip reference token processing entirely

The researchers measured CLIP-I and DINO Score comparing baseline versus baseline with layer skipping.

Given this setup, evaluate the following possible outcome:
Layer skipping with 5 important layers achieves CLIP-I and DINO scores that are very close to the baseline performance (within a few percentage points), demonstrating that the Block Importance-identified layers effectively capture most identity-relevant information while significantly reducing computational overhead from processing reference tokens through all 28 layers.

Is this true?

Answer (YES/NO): NO